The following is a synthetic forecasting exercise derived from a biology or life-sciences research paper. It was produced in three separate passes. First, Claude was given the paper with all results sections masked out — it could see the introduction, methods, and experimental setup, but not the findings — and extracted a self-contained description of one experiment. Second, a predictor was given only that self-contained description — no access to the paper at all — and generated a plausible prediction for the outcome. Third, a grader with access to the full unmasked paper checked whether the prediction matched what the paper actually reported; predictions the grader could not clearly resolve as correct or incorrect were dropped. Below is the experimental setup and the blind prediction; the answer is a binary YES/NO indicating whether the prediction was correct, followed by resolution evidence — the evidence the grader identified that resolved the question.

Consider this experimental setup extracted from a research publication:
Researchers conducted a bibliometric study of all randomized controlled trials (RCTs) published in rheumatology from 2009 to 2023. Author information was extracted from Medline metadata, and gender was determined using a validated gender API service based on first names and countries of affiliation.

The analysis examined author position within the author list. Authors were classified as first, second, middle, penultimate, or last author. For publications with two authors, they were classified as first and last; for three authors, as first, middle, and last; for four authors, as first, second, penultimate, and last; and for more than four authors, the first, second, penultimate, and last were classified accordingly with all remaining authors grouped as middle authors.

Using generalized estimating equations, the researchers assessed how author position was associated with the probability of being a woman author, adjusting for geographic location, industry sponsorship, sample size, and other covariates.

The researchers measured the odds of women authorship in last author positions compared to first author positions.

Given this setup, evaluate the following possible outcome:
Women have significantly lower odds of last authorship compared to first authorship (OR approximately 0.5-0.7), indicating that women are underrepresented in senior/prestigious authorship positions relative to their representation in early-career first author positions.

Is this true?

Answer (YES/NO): YES